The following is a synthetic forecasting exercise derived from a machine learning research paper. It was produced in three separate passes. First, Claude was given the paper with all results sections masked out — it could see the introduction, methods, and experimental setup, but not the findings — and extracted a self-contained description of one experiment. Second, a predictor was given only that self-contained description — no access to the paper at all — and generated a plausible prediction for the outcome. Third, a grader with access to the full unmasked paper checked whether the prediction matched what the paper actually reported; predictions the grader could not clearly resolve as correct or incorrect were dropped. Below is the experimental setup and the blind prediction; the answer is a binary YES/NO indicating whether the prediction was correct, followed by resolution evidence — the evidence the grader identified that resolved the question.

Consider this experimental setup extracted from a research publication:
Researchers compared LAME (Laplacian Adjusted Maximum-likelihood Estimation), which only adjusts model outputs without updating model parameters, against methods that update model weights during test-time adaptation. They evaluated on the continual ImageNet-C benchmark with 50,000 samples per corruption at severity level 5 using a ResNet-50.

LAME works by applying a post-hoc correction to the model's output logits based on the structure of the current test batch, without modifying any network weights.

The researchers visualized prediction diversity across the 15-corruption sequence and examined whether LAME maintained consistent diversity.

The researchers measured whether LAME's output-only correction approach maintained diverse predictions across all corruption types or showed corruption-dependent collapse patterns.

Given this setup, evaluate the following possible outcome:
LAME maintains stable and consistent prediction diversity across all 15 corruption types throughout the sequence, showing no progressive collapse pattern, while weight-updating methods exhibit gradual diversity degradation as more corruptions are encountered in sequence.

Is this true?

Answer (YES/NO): NO